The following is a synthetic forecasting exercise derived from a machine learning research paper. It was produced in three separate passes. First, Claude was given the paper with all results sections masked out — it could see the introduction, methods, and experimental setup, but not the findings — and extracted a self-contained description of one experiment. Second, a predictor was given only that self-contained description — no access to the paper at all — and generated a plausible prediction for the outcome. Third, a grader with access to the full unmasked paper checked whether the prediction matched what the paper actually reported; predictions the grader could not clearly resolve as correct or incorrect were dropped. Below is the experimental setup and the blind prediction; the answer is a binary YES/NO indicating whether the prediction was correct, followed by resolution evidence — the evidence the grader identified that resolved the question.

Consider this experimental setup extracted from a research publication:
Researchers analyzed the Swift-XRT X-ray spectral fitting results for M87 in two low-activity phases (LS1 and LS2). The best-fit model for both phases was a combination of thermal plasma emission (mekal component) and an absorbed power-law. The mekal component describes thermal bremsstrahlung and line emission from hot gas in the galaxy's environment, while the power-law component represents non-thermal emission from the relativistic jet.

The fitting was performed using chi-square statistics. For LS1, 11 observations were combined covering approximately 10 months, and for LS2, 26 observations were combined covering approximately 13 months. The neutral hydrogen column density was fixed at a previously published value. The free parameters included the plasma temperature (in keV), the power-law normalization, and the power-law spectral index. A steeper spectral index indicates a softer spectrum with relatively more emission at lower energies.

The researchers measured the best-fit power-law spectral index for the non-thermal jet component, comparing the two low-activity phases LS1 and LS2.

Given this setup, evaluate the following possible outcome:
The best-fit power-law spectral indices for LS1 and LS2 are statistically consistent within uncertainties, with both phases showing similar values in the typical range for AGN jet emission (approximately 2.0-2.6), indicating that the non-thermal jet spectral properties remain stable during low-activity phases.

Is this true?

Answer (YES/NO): NO